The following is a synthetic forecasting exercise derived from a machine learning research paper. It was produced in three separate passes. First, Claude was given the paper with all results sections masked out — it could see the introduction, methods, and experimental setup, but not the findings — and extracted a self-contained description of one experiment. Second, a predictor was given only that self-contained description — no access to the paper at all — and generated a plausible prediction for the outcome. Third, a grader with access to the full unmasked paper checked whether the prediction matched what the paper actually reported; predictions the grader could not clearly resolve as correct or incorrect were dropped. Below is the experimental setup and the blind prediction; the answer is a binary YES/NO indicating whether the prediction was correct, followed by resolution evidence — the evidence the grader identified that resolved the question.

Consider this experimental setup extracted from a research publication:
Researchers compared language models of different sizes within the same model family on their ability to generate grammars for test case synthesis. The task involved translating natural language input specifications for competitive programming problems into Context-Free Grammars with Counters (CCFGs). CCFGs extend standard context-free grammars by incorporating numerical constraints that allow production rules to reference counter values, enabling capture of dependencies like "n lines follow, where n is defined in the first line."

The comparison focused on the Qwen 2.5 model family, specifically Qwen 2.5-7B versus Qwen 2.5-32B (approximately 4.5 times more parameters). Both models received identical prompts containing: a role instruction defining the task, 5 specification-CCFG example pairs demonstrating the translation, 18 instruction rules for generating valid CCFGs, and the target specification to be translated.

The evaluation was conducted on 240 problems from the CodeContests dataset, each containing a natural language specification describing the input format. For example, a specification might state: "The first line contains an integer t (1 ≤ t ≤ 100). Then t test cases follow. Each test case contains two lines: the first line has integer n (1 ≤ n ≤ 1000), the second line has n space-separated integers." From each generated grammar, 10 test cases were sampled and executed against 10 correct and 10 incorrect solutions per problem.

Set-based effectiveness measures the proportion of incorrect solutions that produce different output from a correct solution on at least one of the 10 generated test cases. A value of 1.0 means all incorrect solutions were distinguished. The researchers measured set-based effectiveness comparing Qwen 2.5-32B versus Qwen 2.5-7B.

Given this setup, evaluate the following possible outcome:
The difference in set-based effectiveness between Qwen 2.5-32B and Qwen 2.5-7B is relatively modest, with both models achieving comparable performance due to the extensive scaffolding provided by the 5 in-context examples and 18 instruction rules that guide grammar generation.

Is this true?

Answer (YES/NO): YES